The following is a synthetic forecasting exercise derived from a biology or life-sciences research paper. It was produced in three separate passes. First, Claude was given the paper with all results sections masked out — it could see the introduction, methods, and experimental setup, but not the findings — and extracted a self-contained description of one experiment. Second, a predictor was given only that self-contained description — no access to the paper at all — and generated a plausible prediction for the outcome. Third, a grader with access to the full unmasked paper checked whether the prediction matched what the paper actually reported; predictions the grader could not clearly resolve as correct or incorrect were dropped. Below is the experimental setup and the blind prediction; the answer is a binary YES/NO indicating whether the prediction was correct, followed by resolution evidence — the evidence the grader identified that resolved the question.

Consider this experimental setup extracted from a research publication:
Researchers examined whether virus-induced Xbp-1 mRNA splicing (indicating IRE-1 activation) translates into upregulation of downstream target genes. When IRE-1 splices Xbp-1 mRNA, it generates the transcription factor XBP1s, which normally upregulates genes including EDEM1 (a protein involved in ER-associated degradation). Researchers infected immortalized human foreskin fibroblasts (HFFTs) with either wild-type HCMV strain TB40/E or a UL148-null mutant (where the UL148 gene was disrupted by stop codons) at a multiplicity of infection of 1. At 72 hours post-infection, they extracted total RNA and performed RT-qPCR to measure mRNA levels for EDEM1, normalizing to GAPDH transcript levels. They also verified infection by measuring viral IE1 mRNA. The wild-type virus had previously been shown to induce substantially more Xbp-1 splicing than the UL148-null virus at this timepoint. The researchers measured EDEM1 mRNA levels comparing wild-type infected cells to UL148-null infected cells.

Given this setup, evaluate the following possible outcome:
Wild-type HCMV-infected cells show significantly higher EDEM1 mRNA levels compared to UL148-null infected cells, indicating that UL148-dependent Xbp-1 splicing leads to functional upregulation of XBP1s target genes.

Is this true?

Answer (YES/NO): NO